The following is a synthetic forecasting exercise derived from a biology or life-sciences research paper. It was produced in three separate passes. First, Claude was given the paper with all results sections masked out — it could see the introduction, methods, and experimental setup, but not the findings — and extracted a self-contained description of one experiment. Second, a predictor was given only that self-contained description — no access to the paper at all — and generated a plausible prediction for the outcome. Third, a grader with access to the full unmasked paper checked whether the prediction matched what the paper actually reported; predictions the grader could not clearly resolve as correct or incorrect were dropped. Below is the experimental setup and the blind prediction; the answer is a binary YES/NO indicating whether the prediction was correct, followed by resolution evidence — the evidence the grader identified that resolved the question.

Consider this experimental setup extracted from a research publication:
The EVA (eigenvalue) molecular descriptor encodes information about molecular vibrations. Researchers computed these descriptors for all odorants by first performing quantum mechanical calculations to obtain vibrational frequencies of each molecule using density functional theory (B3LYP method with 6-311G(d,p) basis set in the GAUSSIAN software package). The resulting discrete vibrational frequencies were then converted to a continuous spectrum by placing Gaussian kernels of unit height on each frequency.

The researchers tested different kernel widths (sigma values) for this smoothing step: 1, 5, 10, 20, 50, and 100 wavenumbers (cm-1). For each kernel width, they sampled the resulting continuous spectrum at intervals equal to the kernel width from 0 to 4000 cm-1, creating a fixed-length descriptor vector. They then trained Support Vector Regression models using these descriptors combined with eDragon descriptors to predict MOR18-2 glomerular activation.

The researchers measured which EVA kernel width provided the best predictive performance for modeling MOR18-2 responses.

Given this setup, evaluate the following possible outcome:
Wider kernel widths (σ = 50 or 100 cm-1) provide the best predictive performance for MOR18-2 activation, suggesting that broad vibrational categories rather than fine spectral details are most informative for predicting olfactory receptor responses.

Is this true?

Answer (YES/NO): NO